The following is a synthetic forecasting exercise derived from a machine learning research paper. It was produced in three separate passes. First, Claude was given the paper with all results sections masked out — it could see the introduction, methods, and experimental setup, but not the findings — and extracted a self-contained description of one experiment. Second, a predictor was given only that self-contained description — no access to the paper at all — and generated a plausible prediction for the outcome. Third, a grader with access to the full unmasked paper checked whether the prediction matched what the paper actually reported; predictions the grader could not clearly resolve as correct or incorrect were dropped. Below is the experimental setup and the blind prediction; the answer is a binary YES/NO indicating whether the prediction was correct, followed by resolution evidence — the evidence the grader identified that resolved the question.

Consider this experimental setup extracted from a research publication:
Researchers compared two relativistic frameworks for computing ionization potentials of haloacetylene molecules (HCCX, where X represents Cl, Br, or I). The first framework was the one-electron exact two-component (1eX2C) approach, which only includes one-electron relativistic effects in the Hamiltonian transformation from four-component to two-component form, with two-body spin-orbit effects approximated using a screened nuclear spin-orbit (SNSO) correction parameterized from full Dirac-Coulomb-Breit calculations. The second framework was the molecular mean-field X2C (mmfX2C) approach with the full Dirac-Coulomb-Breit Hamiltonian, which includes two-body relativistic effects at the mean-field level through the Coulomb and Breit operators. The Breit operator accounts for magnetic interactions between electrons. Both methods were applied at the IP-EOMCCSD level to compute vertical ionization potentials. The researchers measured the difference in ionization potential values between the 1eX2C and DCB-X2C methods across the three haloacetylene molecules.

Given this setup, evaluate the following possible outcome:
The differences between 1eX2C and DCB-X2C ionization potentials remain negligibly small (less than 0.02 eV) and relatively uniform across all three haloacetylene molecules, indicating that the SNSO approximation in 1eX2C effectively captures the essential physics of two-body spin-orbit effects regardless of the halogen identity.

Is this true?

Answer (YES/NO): NO